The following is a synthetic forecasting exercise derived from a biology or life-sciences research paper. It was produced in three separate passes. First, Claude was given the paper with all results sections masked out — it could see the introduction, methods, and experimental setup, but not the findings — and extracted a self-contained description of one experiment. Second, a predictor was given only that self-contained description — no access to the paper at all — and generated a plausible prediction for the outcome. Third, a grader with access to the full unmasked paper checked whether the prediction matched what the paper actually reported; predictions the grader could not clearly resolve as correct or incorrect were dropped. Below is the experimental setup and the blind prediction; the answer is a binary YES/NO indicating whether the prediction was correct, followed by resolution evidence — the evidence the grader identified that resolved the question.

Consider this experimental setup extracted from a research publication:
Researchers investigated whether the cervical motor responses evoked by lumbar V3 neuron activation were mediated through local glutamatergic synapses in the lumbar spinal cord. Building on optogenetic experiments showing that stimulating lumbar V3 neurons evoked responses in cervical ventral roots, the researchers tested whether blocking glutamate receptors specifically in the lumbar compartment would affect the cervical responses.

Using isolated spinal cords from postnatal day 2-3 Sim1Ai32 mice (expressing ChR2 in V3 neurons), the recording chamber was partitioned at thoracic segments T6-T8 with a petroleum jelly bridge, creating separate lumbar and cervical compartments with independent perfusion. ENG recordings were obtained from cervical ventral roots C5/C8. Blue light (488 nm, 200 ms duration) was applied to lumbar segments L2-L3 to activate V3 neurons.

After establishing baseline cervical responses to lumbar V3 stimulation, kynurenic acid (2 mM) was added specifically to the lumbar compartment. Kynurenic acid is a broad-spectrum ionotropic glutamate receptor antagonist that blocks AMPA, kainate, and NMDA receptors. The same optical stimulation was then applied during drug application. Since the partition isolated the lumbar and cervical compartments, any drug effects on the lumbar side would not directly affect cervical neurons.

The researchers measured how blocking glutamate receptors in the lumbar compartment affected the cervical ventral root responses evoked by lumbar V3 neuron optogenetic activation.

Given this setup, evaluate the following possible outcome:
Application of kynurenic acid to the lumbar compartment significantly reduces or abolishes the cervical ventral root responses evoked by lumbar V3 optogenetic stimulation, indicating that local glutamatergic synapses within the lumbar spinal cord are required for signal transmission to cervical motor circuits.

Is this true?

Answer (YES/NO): NO